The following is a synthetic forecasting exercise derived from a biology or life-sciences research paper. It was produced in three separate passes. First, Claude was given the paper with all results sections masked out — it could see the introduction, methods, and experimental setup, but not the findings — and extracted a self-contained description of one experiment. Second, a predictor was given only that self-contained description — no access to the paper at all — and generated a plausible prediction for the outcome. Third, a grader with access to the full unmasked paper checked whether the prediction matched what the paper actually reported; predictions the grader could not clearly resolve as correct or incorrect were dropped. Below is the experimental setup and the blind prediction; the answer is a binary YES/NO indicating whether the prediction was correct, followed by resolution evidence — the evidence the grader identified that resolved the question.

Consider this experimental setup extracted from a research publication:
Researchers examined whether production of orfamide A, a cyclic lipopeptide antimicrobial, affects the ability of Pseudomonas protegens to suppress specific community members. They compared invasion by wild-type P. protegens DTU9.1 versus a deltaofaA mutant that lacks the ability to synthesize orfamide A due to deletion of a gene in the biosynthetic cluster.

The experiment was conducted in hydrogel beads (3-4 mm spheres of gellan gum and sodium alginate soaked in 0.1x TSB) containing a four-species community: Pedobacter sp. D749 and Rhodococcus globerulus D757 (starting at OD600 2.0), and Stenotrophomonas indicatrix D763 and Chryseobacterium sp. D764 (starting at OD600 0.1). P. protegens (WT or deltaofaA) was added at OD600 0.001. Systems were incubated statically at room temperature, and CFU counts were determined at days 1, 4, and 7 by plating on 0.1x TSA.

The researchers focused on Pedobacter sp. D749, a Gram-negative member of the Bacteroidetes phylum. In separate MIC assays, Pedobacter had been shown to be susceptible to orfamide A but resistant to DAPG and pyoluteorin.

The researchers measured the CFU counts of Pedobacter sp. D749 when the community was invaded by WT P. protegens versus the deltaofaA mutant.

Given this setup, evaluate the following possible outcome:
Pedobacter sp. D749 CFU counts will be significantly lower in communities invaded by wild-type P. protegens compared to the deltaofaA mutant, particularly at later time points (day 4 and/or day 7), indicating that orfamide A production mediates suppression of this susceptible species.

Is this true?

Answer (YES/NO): NO